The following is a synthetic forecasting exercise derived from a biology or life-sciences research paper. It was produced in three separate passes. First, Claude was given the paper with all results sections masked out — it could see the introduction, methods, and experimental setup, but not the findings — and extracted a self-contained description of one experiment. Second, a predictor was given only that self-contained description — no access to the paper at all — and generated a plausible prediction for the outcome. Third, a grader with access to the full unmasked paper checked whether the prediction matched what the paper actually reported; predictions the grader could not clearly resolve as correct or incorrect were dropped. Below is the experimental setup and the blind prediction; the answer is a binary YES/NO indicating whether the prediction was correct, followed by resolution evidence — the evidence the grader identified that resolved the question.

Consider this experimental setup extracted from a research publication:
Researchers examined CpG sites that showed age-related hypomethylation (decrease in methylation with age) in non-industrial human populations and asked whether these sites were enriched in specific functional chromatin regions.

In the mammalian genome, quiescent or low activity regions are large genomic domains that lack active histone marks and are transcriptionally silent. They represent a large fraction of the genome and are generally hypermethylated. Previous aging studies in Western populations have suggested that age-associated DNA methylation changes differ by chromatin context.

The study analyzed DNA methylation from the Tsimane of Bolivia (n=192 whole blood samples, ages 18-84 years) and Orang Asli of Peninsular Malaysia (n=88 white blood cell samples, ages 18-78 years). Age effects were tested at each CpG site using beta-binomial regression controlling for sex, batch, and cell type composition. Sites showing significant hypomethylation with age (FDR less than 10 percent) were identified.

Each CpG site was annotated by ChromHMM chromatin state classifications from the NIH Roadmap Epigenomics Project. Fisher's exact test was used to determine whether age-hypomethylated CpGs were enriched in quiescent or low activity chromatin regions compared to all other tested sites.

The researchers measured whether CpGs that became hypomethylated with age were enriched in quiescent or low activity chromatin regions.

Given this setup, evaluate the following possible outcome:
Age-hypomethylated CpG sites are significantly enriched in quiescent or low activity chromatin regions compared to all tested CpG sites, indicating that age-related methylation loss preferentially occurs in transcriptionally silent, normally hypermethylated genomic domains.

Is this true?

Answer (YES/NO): YES